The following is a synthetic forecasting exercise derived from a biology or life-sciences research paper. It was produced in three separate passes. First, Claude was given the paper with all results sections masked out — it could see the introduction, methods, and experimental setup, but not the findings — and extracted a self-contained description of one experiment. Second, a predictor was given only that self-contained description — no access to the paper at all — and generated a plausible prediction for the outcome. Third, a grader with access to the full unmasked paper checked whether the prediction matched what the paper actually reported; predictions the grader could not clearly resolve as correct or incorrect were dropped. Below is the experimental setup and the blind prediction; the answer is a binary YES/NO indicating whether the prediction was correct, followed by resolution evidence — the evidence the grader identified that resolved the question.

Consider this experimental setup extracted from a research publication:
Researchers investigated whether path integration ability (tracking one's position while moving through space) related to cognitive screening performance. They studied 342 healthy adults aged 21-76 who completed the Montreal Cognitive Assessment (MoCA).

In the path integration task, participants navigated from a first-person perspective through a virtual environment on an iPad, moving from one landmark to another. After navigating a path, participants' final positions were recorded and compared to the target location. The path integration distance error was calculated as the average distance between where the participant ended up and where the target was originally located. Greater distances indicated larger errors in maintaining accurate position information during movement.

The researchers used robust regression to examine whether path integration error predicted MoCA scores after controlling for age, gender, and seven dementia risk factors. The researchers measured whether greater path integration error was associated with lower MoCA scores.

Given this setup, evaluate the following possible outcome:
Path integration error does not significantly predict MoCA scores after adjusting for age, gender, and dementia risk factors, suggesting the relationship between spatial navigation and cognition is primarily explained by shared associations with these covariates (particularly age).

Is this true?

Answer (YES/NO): NO